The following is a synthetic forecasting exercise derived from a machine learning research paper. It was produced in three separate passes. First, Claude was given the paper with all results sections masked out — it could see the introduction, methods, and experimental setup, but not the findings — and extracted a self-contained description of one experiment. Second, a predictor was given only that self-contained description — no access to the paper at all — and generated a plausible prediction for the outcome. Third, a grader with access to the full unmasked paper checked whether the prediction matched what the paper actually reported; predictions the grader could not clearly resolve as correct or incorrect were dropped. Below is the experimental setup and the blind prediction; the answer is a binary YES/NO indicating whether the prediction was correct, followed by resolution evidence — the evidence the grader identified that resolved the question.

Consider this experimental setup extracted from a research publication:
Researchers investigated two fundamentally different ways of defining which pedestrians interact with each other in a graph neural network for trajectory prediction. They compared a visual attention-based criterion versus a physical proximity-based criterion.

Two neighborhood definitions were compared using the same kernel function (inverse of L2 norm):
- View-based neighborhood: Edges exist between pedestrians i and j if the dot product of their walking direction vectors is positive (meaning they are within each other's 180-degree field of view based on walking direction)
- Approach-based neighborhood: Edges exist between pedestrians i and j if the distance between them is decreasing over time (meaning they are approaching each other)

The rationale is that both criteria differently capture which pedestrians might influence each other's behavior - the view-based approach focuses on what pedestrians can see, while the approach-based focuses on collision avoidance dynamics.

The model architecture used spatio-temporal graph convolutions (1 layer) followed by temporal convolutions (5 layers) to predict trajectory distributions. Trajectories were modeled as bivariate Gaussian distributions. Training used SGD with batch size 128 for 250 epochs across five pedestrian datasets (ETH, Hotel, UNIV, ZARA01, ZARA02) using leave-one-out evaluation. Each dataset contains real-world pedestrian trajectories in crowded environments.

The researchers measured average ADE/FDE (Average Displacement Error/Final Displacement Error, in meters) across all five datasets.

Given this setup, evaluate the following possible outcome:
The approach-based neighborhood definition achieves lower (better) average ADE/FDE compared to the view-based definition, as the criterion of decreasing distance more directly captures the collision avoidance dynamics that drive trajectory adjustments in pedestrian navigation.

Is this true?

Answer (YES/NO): NO